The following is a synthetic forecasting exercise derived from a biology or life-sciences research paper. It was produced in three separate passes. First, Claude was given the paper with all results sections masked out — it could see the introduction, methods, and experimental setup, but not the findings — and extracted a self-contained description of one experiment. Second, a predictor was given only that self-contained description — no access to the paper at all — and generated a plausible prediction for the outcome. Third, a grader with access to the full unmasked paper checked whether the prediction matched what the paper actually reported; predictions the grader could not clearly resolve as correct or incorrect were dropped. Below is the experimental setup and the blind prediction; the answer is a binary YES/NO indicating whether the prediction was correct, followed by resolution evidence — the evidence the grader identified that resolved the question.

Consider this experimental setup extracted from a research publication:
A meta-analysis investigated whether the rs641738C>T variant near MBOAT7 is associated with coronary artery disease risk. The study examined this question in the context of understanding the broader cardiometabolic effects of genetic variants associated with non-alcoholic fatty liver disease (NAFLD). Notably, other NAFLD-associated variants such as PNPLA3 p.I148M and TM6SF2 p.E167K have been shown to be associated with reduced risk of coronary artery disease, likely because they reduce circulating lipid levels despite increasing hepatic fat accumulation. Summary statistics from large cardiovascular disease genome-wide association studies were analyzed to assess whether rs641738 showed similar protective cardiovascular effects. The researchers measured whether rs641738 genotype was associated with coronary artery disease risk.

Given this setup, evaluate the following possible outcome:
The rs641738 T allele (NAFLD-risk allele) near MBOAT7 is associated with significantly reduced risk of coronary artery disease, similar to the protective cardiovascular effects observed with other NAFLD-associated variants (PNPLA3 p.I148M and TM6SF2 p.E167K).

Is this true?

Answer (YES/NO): NO